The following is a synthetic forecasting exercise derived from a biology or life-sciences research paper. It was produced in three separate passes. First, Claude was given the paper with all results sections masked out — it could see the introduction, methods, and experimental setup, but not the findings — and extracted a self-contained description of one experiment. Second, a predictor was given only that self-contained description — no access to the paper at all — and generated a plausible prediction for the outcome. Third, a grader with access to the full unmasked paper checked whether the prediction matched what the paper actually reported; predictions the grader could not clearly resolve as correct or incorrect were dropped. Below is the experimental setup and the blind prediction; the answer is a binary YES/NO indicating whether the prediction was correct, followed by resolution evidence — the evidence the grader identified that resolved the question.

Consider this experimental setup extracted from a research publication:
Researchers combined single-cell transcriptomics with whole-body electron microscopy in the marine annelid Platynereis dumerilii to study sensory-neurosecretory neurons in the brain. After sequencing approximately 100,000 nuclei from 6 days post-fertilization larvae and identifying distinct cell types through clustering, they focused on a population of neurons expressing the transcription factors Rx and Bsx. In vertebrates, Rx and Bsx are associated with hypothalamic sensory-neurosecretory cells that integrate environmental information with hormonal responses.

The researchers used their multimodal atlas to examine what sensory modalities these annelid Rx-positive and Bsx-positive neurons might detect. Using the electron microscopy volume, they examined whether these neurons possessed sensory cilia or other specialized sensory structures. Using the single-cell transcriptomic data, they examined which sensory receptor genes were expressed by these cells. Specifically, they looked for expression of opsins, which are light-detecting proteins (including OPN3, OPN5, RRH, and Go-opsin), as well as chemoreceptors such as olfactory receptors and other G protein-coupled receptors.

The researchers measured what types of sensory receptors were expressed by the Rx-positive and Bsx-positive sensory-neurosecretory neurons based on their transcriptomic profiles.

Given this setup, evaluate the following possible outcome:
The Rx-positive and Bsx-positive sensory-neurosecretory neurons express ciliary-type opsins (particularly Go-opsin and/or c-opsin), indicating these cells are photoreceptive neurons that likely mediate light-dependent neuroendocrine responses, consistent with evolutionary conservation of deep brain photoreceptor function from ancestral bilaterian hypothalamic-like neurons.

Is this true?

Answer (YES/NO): NO